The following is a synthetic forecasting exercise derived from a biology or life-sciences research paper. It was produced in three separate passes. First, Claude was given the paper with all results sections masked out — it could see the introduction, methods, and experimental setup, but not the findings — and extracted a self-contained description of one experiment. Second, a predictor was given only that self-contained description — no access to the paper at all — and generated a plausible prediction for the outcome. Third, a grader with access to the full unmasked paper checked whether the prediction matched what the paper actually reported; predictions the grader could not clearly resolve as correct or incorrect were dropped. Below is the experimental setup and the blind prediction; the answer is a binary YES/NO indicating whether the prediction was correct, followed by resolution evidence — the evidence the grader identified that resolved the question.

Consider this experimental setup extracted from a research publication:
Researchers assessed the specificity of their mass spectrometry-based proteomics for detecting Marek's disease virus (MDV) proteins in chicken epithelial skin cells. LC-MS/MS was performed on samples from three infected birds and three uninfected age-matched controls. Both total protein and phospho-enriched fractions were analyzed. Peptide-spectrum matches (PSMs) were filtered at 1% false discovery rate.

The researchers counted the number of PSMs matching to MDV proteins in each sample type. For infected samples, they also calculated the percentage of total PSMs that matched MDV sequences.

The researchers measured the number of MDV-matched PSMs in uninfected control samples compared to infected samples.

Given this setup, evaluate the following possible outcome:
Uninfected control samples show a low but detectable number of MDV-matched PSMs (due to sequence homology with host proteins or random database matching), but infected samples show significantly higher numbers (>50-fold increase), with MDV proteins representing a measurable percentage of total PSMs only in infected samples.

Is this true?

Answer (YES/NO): NO